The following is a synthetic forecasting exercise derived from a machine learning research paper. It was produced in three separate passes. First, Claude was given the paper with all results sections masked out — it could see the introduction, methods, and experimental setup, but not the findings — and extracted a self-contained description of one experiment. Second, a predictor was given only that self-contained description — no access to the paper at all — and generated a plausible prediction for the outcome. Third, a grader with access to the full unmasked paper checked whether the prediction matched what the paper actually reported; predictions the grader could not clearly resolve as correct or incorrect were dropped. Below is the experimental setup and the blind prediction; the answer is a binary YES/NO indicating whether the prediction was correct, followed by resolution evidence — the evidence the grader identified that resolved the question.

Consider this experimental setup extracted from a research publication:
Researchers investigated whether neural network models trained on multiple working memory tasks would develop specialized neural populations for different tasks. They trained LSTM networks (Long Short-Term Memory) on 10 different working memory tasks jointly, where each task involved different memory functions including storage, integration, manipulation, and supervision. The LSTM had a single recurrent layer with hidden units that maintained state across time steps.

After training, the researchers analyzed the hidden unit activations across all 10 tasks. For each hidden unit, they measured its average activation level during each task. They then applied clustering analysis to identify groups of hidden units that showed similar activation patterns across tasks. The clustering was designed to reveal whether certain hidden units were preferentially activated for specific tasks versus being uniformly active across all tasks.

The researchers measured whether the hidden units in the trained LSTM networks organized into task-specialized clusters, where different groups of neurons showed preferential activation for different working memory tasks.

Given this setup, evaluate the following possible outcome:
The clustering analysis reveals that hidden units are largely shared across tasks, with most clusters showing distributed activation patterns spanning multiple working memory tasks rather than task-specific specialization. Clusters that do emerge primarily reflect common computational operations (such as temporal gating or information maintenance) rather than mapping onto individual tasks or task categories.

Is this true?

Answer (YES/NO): NO